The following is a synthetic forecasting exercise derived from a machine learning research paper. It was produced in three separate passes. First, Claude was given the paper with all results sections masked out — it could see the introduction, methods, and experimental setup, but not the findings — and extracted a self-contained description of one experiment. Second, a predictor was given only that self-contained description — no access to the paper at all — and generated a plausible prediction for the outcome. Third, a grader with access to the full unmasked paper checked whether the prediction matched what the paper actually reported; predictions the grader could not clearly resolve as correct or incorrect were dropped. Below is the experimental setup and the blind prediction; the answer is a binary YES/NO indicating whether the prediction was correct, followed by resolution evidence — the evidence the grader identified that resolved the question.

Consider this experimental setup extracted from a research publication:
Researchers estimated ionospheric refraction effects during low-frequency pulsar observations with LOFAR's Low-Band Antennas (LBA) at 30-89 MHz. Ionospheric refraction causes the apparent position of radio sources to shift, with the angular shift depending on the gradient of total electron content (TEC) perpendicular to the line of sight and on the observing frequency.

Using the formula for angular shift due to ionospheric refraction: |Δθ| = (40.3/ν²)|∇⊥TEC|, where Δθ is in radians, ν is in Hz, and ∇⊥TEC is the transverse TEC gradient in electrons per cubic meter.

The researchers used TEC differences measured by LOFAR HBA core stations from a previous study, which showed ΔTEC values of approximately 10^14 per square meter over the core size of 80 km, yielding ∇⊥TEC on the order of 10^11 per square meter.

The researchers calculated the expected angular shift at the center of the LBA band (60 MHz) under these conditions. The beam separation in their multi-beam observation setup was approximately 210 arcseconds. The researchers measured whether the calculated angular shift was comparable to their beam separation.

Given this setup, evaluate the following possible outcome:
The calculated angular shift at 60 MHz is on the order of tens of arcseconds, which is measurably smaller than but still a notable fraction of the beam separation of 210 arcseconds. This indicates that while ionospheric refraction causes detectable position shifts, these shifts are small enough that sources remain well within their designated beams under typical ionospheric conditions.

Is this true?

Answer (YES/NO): NO